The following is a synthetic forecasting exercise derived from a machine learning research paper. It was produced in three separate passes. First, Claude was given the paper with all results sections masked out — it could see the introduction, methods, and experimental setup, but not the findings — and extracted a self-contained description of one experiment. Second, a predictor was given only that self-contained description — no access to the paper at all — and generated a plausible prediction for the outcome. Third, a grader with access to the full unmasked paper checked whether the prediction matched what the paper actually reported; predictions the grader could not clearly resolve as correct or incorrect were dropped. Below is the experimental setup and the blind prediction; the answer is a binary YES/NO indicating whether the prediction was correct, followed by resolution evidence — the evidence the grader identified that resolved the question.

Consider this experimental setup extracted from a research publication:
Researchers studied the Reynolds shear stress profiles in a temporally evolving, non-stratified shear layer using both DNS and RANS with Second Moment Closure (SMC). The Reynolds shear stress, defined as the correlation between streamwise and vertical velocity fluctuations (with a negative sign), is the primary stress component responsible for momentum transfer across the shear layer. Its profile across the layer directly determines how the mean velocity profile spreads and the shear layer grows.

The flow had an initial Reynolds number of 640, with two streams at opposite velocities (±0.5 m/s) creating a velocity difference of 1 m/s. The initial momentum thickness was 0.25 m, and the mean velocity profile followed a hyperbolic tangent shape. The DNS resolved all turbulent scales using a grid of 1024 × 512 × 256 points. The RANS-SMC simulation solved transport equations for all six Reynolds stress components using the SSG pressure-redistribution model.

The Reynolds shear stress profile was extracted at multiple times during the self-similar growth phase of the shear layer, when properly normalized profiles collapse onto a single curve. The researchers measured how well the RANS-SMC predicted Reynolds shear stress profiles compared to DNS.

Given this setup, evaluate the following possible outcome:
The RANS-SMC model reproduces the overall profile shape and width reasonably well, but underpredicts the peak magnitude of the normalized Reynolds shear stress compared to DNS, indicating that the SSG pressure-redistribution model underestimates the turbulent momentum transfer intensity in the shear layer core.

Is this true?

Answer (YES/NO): NO